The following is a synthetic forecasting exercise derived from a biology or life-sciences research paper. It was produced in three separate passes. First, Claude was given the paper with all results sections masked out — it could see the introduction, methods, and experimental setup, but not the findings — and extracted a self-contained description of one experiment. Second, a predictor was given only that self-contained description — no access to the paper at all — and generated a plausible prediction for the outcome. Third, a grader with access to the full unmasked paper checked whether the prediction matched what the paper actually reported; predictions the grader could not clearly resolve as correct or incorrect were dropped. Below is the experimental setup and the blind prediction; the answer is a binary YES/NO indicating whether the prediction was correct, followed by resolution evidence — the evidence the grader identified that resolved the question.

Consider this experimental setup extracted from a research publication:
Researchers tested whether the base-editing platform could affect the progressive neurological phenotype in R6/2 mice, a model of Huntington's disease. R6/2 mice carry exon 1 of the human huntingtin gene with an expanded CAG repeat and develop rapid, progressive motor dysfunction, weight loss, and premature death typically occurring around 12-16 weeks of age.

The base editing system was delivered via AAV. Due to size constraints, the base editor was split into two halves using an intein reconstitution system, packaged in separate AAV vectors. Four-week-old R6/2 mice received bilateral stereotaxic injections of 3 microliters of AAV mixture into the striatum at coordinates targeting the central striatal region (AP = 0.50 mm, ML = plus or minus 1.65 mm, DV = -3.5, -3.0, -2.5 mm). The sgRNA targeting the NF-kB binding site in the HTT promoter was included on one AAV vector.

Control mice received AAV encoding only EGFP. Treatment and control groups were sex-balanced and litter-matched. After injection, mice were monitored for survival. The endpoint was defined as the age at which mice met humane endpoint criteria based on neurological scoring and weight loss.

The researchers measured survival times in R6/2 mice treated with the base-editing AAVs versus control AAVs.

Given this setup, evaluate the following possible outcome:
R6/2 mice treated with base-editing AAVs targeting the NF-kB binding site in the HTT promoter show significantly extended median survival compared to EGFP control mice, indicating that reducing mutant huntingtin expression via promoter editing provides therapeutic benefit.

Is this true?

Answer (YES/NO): NO